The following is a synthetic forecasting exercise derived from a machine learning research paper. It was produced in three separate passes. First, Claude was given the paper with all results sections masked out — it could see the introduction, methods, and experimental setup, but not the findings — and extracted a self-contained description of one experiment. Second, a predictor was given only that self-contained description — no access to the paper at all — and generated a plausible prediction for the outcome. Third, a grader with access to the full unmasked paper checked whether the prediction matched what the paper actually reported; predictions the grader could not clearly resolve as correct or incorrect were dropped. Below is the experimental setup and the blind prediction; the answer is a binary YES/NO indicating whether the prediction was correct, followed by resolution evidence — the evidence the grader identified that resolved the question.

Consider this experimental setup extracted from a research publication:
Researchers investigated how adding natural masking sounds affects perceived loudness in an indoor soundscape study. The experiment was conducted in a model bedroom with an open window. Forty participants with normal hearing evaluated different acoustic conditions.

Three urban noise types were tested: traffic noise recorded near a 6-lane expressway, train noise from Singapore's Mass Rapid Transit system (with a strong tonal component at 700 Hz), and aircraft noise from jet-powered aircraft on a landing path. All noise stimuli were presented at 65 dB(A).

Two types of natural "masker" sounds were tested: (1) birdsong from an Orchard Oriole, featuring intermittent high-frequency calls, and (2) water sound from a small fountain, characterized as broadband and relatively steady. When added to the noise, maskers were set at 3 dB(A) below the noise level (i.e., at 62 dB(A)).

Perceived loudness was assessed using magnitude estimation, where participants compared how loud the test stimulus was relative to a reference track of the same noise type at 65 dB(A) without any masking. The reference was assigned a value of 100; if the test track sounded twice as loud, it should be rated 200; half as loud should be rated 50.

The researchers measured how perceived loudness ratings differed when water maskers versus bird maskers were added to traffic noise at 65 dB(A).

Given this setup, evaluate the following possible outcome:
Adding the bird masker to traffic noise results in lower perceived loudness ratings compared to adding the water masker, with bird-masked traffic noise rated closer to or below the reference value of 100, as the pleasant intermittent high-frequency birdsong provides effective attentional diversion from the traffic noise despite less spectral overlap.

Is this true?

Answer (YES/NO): YES